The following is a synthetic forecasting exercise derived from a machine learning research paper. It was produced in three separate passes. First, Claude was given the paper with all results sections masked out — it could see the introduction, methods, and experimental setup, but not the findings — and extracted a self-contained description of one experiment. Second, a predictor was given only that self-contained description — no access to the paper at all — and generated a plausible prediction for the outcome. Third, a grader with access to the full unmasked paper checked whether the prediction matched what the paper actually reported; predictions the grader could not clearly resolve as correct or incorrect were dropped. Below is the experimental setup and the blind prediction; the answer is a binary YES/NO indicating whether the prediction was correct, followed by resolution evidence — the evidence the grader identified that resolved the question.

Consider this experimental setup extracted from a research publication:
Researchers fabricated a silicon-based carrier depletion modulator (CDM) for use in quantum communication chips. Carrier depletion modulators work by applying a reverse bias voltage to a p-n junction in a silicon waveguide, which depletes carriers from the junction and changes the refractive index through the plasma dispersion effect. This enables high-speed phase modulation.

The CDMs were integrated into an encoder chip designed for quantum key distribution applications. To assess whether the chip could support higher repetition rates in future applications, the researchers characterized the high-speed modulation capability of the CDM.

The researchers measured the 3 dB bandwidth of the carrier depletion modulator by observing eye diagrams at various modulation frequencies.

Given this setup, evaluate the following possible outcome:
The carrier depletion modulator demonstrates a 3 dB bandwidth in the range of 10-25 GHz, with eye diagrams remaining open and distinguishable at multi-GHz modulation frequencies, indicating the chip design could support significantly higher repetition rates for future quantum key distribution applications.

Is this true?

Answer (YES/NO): YES